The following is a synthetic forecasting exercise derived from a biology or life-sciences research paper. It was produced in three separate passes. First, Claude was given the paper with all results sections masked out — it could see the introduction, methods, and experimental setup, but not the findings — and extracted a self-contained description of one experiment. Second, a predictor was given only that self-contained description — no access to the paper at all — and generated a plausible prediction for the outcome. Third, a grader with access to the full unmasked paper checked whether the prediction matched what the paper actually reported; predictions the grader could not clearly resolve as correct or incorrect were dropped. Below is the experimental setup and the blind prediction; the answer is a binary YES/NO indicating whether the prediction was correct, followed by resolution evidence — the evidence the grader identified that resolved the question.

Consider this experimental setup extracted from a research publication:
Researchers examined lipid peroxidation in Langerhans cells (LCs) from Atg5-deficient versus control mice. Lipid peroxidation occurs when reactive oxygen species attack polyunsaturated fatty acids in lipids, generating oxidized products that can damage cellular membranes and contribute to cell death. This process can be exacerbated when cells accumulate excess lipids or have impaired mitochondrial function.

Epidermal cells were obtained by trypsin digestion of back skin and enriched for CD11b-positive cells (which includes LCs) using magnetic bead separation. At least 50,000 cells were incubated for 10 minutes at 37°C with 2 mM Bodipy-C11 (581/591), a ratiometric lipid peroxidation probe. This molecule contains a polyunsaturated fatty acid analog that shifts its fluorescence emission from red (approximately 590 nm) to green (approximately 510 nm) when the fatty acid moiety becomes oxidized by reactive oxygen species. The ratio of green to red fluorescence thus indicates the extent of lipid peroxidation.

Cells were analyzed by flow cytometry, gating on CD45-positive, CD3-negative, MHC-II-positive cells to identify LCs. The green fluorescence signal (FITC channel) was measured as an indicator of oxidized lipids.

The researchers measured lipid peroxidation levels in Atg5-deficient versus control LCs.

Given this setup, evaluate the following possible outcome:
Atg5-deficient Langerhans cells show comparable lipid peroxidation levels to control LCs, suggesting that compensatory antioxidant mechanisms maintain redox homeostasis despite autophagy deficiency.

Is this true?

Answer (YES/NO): NO